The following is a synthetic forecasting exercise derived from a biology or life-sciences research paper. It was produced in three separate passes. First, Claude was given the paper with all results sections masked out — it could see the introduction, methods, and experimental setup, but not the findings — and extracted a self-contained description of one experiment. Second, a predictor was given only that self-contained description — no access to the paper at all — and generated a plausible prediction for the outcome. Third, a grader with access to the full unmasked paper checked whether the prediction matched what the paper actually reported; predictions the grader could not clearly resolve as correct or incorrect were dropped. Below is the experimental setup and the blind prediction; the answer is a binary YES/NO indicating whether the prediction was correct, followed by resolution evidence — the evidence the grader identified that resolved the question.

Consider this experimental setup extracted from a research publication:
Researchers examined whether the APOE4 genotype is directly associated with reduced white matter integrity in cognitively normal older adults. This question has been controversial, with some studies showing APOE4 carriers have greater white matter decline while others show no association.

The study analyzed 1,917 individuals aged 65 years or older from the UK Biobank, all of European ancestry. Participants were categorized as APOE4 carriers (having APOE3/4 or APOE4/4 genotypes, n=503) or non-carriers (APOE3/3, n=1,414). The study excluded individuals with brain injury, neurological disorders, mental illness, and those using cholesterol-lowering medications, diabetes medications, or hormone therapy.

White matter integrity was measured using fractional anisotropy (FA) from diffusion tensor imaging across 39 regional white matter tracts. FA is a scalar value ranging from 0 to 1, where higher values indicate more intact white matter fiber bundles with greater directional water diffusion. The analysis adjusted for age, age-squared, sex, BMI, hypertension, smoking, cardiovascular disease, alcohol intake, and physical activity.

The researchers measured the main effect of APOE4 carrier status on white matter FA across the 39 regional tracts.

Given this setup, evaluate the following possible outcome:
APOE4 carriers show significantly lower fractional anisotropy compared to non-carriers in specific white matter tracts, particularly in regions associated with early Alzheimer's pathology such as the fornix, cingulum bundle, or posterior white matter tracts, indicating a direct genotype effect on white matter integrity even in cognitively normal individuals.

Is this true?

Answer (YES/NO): NO